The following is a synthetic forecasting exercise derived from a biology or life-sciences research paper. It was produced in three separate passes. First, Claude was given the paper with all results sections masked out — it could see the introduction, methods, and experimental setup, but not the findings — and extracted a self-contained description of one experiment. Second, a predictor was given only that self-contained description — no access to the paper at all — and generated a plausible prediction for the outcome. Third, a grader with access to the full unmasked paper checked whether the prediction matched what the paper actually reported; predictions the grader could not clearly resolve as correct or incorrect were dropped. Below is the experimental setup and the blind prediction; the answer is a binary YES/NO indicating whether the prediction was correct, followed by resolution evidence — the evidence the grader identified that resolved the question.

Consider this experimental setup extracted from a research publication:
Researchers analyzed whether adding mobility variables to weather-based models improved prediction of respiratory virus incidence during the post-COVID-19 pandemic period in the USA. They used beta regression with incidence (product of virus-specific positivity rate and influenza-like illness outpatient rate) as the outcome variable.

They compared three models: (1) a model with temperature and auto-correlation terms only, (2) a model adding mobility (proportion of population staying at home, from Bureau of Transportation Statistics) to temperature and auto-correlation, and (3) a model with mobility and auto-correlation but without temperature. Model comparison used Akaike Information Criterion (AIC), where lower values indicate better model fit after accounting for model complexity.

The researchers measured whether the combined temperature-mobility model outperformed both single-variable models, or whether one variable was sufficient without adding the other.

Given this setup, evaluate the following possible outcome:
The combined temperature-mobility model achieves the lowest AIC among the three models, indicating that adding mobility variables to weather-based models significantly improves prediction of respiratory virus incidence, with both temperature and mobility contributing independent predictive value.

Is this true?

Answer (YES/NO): NO